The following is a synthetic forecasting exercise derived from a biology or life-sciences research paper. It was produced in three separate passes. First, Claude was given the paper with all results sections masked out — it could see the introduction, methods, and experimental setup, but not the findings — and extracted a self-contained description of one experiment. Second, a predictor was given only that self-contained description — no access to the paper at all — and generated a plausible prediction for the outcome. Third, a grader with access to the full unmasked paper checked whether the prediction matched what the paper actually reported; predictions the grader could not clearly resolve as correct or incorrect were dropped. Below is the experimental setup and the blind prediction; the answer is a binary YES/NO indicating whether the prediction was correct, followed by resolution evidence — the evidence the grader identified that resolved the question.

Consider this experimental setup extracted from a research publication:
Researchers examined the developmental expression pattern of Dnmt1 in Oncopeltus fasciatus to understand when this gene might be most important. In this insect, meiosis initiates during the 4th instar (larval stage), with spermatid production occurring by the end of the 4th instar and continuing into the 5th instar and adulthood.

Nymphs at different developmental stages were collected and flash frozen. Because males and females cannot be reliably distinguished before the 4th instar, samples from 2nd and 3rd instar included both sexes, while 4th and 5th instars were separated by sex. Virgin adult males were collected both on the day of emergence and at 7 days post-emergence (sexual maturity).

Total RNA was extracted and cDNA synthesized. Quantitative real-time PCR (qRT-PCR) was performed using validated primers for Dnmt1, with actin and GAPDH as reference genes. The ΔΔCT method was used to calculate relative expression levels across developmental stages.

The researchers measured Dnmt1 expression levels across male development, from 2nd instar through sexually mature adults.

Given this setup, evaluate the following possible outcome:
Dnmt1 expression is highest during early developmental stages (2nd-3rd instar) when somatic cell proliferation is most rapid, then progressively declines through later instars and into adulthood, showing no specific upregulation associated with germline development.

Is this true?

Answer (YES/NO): NO